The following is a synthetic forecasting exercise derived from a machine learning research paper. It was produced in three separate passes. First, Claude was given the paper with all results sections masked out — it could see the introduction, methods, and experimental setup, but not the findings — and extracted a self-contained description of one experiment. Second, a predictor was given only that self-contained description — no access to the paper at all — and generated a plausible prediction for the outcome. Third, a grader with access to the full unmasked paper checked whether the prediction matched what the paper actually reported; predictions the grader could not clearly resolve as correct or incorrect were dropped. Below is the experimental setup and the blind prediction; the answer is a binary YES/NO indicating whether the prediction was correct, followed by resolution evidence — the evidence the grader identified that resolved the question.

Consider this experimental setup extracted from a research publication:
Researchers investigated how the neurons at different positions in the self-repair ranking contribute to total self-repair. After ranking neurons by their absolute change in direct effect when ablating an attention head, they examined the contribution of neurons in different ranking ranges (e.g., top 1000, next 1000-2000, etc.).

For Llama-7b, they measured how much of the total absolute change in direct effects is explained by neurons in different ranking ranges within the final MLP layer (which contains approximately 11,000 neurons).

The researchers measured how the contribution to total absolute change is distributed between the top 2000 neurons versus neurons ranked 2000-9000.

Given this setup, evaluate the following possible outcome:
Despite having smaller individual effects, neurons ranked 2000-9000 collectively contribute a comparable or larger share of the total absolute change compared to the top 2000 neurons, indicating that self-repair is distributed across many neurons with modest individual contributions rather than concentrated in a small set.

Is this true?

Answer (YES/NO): NO